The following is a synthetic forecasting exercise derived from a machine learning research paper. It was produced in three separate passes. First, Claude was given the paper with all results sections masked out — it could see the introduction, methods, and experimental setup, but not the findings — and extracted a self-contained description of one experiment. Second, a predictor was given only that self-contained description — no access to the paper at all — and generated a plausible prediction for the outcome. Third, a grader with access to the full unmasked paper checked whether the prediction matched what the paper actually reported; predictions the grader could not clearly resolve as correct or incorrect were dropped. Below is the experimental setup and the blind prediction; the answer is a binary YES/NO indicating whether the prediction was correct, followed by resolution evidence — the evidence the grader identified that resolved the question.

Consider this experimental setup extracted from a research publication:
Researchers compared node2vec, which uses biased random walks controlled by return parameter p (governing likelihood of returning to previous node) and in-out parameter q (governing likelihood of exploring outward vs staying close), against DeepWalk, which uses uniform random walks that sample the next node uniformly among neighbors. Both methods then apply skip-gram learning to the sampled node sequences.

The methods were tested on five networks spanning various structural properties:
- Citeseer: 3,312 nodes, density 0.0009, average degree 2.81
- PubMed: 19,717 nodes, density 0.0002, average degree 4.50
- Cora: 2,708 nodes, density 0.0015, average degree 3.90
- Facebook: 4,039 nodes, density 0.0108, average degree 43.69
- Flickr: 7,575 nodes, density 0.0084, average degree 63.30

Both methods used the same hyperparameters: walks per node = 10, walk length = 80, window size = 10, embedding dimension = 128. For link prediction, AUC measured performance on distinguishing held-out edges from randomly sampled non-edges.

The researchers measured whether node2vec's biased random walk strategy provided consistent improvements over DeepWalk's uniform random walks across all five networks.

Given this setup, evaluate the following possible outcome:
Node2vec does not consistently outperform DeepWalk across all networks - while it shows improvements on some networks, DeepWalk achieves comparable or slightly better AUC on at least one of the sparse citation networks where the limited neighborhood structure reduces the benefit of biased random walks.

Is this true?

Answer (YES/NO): YES